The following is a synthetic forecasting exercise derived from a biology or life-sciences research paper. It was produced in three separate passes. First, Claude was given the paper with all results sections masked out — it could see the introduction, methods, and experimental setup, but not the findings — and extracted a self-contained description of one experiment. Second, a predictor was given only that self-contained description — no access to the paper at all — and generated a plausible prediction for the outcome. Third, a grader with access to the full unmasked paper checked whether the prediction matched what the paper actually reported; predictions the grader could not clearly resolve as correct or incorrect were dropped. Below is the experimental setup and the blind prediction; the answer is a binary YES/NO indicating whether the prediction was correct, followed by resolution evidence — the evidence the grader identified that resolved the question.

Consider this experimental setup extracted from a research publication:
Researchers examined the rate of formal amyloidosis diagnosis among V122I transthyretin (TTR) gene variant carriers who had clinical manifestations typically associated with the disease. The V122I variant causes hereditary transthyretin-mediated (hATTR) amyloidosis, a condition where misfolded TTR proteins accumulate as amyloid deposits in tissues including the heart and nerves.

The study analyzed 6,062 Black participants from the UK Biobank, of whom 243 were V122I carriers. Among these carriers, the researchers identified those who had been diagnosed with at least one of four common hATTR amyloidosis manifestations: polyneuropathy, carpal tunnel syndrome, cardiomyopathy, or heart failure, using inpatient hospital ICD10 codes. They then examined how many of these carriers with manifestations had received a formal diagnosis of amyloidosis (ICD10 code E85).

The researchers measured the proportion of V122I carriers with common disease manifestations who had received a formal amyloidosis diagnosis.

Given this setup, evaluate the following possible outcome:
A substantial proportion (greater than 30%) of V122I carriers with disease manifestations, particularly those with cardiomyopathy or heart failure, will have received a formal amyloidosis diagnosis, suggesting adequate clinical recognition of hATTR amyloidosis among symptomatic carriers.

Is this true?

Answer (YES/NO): NO